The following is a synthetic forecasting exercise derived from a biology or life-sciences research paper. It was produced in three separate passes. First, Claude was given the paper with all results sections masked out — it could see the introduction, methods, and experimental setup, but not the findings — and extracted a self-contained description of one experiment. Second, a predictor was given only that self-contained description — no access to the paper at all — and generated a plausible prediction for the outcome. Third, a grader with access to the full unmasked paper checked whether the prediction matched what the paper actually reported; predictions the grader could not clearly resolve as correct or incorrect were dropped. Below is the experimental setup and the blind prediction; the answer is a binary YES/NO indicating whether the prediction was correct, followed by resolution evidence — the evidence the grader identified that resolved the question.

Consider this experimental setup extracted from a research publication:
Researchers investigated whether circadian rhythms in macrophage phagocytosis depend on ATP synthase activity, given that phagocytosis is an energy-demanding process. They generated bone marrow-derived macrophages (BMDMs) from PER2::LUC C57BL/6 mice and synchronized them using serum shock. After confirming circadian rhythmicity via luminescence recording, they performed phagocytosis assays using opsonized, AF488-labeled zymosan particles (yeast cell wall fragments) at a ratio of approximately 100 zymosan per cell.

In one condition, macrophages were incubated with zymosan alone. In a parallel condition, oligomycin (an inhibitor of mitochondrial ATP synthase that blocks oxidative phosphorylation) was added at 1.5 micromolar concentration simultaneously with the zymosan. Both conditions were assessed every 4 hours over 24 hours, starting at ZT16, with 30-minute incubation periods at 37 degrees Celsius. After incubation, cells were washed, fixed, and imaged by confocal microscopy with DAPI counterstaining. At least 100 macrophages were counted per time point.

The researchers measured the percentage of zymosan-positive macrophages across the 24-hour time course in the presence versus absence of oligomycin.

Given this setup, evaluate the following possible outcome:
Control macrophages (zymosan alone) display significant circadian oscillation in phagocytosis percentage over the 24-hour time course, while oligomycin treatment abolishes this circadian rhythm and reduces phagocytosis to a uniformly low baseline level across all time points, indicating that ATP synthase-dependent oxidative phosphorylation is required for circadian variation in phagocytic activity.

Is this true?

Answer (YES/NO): NO